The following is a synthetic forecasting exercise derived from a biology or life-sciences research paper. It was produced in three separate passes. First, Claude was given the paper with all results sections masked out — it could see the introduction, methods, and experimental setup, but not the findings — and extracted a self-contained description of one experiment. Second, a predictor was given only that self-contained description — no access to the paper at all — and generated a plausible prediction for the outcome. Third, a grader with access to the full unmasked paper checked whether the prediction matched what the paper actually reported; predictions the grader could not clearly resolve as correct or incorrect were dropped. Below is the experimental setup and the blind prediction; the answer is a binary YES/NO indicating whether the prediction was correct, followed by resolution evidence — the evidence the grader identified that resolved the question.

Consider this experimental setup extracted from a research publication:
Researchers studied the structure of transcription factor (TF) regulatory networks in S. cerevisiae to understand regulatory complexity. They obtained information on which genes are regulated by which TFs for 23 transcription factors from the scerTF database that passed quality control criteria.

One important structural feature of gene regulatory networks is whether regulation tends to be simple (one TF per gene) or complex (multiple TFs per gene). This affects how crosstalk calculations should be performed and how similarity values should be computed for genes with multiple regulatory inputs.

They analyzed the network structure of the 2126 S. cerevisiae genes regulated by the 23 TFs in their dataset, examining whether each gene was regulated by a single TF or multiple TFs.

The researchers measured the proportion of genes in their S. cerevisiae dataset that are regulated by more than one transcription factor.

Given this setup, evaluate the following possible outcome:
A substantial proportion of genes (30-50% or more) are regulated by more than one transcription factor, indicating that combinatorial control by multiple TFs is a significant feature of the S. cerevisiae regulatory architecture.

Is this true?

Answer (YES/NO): YES